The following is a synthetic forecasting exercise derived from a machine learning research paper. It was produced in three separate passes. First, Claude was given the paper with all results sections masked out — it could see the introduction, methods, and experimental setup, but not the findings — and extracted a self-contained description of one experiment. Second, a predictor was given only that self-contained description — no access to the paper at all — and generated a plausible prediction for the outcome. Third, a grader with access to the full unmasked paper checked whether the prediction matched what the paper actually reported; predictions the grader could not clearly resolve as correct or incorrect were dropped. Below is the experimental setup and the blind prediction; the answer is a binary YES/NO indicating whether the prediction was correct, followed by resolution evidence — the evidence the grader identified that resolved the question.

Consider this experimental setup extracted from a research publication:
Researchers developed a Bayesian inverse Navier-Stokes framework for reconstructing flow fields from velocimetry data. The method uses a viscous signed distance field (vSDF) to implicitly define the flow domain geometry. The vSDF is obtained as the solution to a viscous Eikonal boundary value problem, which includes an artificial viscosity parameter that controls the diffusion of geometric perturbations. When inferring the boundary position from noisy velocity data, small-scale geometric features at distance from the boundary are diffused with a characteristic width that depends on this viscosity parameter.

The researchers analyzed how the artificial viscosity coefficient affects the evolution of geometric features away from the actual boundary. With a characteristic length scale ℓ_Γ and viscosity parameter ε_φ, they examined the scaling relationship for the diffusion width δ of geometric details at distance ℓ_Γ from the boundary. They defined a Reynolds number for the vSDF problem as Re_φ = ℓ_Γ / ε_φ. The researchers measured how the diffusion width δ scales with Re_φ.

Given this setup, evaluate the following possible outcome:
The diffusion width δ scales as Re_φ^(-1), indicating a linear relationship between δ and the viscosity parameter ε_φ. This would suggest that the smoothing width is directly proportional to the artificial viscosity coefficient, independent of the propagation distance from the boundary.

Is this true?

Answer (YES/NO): NO